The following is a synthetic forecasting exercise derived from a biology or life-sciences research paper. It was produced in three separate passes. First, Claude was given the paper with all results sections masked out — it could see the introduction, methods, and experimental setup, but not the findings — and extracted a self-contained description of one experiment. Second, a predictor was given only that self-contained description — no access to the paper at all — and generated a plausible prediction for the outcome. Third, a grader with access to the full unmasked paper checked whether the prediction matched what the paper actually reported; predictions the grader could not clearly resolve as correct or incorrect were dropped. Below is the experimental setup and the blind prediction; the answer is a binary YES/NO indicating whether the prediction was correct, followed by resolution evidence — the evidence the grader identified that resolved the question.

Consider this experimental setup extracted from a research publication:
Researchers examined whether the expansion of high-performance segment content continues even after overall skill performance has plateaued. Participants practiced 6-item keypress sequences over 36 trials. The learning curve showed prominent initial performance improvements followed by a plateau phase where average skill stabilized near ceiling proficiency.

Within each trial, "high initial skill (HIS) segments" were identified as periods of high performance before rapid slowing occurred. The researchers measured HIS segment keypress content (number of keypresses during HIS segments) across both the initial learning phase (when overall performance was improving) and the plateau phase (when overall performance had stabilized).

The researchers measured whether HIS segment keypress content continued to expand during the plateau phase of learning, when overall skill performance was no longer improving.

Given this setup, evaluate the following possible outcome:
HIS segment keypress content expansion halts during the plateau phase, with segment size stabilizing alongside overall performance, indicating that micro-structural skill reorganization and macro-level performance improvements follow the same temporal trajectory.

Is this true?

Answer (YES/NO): NO